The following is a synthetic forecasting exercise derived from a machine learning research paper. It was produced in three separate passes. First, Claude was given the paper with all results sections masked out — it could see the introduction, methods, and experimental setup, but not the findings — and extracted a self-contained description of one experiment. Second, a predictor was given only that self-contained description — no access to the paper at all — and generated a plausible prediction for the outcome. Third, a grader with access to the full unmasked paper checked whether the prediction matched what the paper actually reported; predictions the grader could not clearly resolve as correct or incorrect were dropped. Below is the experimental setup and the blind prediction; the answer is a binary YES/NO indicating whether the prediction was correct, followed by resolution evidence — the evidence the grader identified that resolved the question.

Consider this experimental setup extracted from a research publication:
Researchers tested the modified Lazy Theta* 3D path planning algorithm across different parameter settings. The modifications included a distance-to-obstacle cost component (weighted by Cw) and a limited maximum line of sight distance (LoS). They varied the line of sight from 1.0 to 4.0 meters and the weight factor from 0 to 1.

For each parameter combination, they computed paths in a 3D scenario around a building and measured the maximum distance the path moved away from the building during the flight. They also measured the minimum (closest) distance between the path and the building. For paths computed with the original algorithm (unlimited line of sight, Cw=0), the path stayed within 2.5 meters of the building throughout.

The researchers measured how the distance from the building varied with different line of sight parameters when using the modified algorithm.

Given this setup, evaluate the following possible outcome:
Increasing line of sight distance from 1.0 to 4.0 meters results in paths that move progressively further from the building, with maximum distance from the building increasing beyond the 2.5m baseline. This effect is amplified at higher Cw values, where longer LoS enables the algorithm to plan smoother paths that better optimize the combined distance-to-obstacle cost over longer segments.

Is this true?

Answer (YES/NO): NO